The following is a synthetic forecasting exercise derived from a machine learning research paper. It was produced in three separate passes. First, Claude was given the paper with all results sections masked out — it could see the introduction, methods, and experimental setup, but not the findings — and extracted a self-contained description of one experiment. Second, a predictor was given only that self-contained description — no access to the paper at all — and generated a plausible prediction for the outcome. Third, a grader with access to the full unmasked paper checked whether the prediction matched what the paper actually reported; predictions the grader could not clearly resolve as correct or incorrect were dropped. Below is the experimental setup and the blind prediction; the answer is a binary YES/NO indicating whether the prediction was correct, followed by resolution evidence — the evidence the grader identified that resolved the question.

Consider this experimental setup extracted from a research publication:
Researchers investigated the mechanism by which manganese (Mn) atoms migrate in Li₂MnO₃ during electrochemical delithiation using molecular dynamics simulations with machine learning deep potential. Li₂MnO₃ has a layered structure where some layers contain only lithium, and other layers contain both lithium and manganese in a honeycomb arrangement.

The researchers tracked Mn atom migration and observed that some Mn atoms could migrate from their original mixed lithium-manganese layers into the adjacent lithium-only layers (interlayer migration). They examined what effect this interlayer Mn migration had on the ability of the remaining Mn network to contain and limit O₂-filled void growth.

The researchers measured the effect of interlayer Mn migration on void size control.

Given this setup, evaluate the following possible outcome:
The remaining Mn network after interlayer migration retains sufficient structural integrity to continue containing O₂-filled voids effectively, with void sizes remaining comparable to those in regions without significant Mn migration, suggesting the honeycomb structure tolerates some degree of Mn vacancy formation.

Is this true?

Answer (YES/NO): NO